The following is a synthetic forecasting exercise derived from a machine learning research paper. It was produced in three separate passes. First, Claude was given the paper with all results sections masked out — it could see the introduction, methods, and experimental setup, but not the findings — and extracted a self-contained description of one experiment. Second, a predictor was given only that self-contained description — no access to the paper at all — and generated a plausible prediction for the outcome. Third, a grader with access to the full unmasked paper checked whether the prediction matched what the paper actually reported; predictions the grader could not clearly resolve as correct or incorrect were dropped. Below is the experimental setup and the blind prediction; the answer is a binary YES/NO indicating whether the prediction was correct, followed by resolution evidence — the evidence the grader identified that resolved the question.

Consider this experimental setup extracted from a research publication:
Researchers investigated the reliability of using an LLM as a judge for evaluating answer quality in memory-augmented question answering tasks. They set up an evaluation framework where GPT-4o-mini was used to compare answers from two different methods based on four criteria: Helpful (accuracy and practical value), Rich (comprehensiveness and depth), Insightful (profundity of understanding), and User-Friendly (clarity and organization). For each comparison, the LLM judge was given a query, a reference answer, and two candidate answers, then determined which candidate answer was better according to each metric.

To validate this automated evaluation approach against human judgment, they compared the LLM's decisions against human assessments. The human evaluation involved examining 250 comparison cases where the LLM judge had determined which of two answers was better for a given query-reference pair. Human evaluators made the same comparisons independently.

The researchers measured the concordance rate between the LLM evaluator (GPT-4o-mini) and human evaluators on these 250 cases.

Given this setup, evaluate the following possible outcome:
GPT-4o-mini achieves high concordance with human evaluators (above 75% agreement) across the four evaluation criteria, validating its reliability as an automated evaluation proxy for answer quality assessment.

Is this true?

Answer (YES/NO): YES